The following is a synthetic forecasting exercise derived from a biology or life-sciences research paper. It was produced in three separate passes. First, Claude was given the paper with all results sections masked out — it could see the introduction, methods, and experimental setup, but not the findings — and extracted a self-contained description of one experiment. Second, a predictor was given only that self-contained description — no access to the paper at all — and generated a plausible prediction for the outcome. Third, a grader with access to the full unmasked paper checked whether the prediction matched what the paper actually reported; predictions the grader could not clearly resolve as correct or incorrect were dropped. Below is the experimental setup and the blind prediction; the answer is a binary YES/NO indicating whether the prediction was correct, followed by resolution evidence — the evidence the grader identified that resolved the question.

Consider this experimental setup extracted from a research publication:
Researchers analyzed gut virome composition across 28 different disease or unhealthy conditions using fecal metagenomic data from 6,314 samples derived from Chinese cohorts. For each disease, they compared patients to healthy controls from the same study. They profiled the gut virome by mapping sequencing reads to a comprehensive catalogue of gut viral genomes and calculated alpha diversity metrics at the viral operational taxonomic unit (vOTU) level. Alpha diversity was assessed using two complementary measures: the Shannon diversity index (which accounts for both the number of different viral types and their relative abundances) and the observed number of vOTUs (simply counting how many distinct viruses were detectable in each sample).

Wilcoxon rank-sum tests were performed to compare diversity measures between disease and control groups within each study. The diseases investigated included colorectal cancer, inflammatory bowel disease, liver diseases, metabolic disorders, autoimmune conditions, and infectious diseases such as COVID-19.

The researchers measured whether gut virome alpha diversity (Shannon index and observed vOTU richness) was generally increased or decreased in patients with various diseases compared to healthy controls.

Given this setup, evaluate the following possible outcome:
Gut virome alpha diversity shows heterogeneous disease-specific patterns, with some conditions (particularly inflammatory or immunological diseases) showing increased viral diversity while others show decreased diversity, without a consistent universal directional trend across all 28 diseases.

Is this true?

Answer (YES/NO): NO